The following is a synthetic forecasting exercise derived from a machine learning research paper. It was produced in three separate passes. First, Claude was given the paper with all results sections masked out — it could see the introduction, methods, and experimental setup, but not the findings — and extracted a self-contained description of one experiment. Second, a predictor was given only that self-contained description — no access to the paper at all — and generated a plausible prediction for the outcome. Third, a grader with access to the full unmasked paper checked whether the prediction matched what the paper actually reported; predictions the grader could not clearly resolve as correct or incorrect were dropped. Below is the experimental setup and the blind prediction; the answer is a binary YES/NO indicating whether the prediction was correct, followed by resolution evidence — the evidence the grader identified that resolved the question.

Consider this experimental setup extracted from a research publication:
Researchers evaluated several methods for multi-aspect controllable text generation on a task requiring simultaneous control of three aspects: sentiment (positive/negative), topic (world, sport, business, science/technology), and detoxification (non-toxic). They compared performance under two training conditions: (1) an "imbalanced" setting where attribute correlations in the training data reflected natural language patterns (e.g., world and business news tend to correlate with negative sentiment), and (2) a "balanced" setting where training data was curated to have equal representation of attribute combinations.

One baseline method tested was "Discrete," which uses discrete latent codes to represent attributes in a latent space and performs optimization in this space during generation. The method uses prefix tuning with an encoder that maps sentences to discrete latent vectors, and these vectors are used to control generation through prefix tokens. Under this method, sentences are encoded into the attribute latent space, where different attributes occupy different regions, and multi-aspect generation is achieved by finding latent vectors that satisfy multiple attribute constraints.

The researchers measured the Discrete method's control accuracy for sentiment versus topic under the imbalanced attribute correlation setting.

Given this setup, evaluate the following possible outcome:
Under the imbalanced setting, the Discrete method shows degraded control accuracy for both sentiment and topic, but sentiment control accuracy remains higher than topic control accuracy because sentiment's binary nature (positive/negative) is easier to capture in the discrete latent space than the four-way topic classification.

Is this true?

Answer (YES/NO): NO